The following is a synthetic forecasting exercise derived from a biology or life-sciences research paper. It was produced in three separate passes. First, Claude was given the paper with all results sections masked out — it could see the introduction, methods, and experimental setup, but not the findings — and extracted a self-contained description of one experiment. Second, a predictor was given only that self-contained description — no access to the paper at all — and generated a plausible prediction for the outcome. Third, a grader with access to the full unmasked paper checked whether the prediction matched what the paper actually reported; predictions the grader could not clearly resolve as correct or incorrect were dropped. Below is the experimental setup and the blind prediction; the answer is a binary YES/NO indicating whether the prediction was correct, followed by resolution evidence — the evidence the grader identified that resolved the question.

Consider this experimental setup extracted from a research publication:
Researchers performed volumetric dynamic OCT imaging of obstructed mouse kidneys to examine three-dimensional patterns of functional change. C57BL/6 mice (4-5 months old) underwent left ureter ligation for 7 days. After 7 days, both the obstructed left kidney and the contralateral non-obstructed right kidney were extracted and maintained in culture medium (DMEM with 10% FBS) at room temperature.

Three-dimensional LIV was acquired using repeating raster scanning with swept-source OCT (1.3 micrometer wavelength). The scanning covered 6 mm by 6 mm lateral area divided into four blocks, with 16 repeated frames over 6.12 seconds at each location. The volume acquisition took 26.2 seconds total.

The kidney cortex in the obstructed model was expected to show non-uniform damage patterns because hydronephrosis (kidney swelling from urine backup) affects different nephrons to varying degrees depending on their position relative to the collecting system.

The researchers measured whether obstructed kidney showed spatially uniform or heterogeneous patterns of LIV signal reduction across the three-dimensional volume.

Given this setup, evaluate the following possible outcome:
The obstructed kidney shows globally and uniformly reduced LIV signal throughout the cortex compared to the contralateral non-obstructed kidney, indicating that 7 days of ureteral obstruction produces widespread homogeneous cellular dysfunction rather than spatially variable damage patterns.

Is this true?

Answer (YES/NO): NO